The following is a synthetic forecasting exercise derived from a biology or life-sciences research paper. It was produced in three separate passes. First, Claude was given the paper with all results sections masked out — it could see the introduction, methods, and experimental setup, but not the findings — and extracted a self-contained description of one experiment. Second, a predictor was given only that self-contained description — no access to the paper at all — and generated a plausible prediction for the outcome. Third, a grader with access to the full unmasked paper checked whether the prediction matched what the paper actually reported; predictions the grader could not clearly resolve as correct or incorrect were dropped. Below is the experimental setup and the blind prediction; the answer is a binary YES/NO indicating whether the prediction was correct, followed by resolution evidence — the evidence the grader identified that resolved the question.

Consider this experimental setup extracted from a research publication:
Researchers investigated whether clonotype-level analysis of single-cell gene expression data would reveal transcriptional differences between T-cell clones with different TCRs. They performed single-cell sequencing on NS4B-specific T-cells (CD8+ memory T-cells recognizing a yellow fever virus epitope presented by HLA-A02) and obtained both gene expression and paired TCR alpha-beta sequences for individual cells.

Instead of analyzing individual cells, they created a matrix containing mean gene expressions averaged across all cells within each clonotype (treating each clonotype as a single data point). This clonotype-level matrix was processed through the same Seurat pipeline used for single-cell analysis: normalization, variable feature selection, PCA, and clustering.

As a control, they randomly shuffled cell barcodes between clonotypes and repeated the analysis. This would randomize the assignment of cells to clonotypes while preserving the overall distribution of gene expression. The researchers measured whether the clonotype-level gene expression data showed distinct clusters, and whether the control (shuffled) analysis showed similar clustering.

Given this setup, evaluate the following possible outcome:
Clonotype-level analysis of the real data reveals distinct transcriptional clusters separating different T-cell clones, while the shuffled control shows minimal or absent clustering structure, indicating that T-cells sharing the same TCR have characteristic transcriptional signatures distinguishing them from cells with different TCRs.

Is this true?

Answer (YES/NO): YES